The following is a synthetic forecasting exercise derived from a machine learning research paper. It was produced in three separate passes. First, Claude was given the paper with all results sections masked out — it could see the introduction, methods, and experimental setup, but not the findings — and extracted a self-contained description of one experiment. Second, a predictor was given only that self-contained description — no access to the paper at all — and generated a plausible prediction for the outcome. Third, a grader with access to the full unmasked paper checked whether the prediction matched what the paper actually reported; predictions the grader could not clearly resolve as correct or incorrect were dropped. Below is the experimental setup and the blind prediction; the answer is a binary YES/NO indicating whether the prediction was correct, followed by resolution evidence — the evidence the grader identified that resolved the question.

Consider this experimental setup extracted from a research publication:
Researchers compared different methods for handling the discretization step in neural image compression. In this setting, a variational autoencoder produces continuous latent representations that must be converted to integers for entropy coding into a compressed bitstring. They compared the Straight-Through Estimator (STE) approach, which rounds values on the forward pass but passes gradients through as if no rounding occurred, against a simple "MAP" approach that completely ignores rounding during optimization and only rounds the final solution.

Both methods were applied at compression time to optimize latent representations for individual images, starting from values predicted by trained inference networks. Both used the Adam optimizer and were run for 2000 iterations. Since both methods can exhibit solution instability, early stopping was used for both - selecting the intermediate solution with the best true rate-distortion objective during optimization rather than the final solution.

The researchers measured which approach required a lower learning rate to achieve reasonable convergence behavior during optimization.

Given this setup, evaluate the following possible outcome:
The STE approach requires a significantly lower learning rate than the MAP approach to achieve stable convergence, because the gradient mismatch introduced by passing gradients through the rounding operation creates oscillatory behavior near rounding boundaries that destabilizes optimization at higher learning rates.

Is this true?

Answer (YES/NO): YES